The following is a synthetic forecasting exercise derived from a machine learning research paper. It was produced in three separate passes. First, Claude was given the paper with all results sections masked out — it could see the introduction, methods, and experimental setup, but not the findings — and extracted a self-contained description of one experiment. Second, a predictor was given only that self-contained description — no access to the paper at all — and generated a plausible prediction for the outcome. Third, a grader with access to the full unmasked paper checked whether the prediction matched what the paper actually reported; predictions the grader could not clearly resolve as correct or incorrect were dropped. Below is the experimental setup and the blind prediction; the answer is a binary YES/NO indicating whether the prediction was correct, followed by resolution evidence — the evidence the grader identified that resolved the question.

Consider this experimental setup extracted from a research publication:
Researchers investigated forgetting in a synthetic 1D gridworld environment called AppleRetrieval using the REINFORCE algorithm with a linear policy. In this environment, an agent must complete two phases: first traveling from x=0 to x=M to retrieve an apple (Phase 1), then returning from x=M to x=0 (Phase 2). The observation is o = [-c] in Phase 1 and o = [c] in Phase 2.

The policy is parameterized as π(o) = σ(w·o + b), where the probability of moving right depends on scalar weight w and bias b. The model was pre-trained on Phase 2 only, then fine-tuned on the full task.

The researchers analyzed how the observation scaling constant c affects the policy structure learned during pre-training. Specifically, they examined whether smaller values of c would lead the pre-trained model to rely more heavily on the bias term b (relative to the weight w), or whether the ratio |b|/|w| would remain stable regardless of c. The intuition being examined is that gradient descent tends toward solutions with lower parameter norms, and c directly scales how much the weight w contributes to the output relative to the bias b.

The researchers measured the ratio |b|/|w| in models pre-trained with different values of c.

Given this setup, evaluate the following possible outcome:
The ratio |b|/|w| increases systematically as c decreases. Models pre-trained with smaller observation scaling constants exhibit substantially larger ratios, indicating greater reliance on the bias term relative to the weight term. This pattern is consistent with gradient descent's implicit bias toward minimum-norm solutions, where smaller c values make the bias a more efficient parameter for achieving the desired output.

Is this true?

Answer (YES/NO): YES